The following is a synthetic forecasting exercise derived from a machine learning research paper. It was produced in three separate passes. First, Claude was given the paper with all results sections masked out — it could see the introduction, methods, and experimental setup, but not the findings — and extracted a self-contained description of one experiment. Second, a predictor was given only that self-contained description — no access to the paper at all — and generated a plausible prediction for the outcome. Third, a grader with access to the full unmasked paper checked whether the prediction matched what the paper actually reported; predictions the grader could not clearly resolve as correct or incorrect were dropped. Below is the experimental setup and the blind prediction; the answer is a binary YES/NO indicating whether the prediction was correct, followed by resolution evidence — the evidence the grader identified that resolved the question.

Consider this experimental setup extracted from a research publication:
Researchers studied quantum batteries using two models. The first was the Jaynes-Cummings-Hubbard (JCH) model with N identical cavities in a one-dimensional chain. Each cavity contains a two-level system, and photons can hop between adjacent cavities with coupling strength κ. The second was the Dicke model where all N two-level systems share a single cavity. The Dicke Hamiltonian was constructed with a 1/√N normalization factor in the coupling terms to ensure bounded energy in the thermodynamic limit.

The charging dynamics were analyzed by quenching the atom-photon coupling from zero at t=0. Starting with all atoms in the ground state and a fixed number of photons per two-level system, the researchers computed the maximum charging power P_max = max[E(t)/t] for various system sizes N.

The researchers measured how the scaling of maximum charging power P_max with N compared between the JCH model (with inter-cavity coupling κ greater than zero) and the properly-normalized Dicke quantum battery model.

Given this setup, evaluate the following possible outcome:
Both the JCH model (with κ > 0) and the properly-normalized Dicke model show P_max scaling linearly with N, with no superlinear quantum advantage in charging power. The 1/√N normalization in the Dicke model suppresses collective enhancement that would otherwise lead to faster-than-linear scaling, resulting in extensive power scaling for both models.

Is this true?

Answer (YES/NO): YES